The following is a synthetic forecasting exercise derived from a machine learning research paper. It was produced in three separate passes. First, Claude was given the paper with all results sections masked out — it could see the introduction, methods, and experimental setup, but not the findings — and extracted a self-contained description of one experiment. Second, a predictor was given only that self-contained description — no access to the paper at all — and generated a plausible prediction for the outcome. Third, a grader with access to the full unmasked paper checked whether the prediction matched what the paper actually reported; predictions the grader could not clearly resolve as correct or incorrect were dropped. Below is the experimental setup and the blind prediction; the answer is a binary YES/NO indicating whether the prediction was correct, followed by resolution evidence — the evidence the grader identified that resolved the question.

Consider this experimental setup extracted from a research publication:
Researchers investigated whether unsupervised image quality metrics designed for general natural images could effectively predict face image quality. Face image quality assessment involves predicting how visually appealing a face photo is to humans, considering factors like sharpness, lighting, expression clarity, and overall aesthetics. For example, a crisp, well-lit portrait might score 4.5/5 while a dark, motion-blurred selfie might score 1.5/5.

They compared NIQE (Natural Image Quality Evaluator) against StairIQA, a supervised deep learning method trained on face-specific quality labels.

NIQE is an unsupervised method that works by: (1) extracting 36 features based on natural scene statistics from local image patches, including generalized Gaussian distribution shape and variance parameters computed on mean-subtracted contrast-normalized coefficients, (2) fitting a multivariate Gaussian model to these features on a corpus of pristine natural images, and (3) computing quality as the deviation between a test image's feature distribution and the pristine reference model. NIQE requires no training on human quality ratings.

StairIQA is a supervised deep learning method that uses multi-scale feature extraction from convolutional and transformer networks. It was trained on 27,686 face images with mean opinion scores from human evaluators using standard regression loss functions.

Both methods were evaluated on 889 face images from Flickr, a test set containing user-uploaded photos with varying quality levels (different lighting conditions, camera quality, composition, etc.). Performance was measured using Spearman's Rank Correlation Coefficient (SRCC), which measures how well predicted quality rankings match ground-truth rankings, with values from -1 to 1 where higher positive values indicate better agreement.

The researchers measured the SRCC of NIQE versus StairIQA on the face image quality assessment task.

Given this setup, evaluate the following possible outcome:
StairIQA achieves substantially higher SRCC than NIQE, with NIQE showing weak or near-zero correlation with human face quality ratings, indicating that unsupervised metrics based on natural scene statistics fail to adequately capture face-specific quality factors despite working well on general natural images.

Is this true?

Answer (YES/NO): NO